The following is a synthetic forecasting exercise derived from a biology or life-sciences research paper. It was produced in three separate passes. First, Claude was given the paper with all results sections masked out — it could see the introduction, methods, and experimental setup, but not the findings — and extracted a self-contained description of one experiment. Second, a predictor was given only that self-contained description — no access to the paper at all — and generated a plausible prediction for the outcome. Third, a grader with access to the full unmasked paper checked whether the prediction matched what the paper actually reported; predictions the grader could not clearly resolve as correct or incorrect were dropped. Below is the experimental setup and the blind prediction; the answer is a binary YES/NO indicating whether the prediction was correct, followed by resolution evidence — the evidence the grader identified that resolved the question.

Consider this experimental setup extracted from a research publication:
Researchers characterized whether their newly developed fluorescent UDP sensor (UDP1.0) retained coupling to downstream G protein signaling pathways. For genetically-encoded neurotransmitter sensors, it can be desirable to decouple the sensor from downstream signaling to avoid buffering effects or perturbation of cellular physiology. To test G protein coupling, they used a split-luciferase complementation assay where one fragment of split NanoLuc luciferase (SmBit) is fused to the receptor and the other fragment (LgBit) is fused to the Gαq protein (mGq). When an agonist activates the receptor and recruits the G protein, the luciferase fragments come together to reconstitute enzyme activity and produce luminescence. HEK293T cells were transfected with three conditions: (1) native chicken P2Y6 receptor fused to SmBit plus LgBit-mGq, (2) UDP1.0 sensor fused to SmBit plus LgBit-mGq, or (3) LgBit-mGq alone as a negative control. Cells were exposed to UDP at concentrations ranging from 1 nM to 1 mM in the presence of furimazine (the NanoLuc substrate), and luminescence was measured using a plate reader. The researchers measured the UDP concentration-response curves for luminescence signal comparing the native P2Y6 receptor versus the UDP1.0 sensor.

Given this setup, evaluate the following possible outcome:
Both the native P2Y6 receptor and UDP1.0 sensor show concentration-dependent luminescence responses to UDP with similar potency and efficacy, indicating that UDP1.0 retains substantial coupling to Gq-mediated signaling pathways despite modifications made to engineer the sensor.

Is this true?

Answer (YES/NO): NO